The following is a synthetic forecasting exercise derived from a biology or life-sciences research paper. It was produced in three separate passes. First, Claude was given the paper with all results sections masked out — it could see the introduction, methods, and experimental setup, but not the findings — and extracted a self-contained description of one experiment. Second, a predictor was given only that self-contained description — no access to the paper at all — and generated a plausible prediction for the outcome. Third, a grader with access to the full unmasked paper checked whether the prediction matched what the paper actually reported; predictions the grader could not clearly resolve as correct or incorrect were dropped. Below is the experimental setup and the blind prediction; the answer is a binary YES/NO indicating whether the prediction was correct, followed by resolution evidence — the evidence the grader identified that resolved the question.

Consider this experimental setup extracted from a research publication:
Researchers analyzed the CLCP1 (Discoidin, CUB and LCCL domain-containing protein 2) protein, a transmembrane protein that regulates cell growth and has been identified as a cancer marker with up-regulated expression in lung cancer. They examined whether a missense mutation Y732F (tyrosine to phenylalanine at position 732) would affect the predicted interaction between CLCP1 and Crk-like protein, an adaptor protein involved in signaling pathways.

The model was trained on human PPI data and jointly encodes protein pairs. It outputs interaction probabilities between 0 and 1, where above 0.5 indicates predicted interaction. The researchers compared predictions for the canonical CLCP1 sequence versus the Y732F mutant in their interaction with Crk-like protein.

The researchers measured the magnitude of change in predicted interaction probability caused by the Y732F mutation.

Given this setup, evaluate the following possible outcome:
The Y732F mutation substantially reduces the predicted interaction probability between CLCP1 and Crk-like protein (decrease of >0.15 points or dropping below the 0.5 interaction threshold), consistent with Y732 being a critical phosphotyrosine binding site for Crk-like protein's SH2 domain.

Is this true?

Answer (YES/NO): YES